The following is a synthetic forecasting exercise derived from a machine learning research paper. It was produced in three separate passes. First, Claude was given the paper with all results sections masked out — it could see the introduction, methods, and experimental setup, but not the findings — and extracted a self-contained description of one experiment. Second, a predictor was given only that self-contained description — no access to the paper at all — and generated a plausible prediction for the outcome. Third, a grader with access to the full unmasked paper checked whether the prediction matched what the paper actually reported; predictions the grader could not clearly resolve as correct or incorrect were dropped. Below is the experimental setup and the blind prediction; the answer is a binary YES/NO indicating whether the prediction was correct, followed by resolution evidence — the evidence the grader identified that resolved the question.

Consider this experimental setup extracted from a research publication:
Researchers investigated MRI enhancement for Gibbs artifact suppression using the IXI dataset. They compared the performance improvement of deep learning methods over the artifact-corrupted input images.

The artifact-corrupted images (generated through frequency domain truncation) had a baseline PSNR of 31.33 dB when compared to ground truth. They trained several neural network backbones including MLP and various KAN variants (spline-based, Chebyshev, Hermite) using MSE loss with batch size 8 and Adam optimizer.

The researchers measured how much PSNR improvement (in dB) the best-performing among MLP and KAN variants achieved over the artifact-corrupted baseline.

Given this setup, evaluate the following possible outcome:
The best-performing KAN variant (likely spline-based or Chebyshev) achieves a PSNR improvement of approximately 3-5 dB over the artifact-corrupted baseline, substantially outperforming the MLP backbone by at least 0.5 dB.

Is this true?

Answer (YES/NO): NO